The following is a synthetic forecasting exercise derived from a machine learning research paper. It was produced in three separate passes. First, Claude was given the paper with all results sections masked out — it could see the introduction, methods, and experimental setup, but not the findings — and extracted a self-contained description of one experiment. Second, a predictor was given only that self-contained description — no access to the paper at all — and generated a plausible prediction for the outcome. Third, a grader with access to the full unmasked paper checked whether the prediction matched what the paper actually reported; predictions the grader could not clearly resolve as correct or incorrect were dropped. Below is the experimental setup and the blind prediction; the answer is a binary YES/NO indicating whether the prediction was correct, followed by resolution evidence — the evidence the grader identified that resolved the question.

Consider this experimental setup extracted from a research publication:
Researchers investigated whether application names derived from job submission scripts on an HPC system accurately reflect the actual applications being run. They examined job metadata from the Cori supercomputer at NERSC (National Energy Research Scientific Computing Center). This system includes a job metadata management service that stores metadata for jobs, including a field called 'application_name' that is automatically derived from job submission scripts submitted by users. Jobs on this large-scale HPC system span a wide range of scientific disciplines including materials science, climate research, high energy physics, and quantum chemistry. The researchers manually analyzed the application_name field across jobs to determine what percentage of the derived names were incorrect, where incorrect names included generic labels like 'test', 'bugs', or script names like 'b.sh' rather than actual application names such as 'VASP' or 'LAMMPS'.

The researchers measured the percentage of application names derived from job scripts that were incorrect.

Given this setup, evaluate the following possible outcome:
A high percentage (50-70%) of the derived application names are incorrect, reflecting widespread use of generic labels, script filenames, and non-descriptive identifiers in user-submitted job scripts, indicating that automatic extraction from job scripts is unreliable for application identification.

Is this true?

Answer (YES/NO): NO